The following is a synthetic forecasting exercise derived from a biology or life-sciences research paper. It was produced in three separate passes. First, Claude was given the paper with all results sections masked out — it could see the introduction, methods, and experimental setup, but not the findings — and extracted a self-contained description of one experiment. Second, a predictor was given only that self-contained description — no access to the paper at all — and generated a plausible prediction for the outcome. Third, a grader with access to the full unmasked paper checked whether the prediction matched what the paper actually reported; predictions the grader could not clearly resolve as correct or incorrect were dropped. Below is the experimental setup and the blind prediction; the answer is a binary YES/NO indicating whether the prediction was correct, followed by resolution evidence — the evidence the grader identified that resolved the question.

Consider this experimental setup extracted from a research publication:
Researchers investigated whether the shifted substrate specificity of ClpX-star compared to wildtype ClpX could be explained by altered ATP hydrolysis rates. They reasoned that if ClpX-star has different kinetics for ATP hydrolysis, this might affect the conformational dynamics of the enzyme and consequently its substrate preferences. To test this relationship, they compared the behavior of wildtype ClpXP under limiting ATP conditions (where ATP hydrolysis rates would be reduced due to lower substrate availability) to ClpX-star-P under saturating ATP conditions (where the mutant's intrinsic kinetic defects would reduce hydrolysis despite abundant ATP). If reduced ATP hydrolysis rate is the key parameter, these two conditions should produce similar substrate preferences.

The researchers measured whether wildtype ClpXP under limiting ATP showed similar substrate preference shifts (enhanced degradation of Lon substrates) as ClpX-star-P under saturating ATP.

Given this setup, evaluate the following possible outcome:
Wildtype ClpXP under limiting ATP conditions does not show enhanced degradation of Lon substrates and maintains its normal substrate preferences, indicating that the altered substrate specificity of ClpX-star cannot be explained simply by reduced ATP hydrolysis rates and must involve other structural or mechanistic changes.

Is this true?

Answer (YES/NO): NO